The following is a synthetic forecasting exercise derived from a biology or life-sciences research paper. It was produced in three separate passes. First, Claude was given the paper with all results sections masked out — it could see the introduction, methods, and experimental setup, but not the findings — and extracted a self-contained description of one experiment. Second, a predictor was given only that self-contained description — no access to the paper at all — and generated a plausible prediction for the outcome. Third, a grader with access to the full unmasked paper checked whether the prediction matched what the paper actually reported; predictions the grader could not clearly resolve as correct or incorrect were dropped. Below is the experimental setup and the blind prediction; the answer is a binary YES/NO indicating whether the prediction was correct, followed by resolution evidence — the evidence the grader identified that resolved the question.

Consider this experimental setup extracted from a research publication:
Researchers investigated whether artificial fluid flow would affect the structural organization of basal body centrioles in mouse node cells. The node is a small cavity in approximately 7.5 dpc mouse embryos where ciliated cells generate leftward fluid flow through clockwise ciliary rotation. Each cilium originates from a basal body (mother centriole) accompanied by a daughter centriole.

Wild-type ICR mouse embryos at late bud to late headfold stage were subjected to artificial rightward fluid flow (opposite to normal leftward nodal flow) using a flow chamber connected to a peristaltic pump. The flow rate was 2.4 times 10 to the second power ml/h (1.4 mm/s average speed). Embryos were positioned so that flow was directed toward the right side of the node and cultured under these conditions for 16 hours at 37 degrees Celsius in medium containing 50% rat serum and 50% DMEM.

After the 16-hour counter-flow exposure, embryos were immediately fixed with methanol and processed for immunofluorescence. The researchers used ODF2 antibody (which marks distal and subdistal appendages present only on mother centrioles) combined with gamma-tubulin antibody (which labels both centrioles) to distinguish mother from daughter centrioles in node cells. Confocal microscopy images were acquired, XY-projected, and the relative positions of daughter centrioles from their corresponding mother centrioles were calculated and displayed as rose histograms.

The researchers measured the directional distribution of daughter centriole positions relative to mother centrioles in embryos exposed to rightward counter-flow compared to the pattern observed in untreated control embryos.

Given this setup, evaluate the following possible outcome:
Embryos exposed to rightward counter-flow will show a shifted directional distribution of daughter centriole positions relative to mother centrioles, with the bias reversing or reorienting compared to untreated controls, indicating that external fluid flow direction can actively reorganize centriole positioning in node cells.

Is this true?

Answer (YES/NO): NO